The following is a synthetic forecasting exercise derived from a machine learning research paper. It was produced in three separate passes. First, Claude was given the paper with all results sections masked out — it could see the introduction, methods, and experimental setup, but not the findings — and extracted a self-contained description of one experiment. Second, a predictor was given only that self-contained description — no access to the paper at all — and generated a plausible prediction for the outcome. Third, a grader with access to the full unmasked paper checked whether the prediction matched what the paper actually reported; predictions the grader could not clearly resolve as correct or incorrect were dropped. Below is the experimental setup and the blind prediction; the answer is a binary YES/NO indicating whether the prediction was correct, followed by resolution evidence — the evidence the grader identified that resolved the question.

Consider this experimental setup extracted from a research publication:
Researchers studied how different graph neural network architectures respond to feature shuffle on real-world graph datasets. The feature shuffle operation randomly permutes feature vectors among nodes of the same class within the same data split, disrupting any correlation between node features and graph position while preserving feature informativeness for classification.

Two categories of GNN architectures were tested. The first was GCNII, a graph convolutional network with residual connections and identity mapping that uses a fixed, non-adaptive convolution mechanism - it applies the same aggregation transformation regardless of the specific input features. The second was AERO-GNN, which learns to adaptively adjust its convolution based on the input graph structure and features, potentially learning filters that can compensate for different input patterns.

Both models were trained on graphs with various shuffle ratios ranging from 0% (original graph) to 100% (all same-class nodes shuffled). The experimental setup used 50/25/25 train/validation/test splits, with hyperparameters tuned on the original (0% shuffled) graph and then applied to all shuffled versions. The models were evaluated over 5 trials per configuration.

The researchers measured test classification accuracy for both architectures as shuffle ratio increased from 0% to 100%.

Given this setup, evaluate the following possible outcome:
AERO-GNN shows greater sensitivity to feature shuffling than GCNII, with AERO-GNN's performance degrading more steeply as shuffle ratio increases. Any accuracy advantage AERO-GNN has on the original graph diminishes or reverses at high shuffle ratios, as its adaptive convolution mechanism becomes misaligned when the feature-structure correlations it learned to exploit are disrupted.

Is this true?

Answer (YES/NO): NO